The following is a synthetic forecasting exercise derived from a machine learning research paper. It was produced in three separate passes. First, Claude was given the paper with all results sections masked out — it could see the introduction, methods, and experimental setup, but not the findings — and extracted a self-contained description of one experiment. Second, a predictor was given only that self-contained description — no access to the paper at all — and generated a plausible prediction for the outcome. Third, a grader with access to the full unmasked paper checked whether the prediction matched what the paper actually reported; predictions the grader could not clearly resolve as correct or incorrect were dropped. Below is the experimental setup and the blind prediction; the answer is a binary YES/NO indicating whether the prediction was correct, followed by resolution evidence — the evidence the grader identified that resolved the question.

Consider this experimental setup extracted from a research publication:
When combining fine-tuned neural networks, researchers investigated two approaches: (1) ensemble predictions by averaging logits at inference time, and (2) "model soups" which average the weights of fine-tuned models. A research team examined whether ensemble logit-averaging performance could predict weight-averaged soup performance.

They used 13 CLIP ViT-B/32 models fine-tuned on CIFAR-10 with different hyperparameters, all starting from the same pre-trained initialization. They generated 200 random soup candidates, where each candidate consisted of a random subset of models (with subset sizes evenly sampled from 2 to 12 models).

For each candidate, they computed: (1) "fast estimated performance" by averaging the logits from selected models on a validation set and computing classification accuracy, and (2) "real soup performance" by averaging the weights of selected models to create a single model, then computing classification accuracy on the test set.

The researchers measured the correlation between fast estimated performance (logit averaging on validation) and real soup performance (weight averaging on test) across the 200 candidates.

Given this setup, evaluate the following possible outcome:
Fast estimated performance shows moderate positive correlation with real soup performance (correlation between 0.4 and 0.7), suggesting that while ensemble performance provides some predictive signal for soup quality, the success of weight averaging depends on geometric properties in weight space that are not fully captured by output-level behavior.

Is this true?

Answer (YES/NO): YES